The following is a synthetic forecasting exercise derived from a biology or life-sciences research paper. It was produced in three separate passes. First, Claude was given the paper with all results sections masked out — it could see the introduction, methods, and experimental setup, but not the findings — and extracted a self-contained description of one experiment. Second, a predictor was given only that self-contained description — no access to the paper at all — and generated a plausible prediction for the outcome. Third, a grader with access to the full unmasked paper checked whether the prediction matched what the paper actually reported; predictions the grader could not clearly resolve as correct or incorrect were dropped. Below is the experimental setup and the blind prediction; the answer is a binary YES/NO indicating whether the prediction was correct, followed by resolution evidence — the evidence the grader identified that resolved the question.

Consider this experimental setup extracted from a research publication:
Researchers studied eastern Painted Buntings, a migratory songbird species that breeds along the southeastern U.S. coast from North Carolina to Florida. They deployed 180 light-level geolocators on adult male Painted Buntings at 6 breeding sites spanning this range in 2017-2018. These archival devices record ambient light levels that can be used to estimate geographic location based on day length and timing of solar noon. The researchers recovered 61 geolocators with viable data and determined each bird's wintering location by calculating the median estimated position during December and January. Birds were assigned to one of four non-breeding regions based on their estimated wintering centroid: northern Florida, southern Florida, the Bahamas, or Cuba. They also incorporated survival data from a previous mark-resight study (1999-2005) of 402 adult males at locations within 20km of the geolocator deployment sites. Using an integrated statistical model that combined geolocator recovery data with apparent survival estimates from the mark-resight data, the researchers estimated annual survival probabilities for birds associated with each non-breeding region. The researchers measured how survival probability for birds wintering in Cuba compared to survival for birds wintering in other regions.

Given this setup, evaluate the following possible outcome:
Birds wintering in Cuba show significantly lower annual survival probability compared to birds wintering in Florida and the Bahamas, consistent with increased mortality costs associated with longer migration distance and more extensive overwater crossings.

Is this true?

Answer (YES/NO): NO